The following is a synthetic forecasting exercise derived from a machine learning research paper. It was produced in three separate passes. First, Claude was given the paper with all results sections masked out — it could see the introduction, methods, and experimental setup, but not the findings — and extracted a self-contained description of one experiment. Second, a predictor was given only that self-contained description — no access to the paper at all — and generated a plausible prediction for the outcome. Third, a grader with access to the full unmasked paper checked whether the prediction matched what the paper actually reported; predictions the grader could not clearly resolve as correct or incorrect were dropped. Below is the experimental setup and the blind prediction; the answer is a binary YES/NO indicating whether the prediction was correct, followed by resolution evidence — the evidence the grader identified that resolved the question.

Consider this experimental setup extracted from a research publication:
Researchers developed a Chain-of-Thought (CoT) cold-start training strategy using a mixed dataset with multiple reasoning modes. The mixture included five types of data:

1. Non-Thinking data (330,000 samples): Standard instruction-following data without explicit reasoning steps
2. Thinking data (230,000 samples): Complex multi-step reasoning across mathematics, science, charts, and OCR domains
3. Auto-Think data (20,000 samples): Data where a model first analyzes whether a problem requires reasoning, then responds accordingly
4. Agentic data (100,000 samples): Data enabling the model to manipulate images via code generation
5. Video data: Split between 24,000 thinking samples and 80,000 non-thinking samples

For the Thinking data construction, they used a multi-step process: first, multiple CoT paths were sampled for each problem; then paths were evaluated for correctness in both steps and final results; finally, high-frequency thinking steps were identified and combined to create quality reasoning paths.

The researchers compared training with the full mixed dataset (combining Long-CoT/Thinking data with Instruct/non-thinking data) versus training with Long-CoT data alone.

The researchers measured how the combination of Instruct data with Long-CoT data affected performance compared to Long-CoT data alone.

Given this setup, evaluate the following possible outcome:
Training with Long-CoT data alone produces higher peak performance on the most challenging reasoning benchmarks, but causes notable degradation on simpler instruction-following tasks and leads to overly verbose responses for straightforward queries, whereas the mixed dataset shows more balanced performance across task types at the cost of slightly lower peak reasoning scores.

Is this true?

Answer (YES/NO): NO